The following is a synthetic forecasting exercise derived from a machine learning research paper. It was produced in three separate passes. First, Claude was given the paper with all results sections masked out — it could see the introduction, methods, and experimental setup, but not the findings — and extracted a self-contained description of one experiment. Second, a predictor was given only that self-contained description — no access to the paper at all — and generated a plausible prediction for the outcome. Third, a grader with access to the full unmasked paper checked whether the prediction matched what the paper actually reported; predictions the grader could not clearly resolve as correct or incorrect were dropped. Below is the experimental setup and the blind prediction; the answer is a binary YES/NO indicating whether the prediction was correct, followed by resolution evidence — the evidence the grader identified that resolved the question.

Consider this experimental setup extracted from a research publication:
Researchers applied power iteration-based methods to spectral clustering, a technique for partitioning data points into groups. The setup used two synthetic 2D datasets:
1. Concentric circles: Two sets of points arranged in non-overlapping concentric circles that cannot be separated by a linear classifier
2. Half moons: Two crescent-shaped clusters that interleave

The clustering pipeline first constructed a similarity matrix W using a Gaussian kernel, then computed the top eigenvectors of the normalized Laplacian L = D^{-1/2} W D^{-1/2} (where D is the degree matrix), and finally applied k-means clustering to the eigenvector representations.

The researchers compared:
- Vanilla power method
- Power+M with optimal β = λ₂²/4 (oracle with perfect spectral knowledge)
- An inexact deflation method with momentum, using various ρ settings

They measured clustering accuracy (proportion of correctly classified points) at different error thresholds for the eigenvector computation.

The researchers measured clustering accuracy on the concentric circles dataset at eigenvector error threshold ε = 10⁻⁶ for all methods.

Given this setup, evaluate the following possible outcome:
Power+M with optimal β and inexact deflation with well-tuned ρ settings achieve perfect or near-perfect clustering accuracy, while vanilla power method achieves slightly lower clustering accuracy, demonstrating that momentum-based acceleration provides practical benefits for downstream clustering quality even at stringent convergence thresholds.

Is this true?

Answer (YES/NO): NO